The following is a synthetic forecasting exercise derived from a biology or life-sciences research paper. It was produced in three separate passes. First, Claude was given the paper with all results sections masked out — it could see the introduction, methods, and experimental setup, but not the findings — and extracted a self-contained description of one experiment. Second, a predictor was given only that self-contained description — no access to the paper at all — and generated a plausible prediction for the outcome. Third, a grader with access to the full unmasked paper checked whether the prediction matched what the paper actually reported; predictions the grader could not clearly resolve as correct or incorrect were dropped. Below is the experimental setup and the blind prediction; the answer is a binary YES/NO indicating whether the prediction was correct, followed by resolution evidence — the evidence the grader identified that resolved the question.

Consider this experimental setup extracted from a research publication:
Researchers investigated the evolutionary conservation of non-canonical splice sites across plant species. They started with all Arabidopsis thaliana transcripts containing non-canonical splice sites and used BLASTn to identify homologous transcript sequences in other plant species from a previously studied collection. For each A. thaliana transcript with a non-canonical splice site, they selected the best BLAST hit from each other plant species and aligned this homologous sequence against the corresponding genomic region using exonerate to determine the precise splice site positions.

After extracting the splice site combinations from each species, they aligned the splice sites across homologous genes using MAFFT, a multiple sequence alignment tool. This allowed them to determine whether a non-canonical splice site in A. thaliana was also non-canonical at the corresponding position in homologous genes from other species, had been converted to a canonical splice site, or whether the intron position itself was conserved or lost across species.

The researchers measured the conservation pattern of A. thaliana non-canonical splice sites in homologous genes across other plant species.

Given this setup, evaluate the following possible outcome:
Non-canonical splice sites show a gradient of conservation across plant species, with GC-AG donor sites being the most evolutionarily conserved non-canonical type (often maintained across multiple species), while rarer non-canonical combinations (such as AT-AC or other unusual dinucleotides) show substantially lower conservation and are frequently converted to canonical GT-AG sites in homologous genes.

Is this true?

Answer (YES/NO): NO